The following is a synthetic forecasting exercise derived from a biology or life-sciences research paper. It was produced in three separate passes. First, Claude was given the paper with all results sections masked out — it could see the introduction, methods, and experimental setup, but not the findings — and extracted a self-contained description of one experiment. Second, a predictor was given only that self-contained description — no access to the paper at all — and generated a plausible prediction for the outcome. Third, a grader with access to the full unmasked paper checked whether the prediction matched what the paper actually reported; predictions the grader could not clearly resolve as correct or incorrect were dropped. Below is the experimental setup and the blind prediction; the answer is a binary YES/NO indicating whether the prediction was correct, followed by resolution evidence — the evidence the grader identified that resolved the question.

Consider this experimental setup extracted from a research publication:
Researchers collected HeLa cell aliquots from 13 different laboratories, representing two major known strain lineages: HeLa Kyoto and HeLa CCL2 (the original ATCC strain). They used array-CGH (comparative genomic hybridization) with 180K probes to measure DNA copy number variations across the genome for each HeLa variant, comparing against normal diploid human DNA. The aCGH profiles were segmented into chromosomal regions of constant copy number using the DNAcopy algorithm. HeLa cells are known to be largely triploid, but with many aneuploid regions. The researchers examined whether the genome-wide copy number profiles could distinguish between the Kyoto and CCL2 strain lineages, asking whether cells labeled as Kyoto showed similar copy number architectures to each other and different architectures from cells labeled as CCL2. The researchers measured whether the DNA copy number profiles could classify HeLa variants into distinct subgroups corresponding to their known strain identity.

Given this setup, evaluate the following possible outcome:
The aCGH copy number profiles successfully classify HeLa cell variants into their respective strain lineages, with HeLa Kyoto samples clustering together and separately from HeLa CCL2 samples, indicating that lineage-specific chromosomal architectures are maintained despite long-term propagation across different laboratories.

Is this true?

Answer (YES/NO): YES